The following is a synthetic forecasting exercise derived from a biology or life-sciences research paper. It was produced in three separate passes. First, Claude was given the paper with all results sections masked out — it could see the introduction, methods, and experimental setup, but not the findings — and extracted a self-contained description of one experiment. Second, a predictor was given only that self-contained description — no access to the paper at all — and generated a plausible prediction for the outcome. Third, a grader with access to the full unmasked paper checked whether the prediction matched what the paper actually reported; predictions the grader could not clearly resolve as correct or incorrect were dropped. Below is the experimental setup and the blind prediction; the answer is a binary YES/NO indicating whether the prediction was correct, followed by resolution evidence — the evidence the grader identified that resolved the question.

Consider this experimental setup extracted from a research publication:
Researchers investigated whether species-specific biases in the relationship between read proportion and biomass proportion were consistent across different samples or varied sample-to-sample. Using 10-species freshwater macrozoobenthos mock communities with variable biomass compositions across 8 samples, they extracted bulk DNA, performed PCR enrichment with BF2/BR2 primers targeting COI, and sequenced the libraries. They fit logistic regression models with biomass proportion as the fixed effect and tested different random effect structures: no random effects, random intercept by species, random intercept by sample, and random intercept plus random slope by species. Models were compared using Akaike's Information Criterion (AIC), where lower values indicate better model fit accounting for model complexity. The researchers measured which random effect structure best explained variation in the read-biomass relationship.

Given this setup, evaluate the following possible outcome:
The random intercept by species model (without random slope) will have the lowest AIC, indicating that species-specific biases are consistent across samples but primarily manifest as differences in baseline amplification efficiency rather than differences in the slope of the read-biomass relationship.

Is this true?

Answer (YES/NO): NO